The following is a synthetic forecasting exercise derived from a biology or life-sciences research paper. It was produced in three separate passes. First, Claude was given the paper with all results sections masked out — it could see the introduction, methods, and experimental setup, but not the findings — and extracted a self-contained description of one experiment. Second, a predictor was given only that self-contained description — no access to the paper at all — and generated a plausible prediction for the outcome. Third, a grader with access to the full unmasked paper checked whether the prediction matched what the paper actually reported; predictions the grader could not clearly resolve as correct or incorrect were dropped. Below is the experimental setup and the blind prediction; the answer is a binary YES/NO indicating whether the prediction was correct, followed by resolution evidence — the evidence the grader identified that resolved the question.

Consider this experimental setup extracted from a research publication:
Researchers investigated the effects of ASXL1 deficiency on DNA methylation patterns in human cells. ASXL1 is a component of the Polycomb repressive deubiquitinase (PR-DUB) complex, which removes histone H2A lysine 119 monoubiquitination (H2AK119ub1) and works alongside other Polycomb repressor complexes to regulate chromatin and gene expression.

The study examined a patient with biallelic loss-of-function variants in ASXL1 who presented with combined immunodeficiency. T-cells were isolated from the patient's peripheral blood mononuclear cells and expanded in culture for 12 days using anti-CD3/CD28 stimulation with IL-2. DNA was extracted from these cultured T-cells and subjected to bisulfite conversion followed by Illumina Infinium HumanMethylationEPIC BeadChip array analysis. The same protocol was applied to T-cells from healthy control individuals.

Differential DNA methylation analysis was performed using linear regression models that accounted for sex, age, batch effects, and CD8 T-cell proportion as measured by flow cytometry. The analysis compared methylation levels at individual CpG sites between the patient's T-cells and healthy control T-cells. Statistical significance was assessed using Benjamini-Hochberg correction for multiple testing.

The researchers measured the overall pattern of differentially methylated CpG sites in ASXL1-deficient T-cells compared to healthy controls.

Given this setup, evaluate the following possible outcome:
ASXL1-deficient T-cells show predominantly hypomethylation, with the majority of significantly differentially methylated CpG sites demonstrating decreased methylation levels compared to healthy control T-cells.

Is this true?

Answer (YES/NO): YES